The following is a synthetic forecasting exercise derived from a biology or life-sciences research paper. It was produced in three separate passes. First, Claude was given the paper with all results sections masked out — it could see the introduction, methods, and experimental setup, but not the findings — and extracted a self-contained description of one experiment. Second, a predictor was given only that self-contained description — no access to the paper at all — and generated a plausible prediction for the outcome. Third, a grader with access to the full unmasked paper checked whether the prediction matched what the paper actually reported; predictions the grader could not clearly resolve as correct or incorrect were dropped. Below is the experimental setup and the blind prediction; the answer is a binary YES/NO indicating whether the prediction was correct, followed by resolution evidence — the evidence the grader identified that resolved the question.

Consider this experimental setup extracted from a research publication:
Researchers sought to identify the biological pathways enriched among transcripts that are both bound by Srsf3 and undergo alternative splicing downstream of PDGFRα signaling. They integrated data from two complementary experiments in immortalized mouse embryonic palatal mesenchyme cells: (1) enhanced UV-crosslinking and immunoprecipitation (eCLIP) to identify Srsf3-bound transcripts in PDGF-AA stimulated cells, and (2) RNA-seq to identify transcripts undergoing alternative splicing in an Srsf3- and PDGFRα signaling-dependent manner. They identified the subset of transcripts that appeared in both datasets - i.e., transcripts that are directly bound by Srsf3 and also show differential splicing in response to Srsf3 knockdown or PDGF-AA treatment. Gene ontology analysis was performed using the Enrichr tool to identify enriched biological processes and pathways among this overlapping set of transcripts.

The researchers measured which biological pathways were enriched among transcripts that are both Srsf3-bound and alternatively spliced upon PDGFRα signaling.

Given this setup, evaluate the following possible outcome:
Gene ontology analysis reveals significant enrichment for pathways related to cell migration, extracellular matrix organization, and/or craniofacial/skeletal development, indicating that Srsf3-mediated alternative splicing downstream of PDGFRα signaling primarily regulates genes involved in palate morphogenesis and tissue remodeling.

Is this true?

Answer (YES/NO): NO